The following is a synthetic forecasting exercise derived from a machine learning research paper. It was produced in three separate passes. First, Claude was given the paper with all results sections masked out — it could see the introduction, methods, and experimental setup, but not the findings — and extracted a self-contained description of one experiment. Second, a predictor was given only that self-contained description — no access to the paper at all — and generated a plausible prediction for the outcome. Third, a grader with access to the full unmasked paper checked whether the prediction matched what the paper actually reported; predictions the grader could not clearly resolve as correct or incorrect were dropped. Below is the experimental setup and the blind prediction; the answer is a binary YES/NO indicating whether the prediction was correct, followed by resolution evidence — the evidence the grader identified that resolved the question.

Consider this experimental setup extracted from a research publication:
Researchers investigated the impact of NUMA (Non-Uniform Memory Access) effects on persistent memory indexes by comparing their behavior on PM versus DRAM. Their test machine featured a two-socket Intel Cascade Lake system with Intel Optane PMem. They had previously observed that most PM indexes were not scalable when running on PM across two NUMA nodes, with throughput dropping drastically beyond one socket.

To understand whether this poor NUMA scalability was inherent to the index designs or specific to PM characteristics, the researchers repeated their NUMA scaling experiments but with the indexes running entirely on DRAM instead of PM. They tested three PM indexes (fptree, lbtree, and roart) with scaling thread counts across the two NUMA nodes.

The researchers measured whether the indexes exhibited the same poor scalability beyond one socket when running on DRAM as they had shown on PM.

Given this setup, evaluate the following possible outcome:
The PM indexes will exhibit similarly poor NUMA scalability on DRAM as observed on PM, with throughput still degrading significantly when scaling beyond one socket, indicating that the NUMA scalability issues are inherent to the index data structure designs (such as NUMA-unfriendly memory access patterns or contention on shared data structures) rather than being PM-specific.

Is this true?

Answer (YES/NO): NO